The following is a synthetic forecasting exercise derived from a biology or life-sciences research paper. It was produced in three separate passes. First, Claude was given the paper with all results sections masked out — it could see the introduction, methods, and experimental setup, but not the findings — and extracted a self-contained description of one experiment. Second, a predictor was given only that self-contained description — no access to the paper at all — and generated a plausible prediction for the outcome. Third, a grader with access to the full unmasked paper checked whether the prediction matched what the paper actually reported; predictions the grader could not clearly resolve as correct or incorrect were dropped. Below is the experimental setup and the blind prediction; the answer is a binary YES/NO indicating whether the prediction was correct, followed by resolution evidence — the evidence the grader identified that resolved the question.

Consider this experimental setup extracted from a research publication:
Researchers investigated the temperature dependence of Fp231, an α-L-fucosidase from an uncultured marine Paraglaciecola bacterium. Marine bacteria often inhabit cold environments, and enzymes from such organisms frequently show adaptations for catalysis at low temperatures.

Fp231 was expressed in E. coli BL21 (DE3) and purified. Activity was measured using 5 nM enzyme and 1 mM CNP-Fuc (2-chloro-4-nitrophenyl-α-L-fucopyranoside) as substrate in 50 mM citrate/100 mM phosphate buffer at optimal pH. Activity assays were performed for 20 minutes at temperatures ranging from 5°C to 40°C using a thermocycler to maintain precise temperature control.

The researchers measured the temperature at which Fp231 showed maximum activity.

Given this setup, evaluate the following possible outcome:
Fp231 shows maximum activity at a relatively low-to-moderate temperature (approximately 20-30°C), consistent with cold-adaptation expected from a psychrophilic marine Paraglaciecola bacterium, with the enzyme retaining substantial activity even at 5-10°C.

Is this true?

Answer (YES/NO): YES